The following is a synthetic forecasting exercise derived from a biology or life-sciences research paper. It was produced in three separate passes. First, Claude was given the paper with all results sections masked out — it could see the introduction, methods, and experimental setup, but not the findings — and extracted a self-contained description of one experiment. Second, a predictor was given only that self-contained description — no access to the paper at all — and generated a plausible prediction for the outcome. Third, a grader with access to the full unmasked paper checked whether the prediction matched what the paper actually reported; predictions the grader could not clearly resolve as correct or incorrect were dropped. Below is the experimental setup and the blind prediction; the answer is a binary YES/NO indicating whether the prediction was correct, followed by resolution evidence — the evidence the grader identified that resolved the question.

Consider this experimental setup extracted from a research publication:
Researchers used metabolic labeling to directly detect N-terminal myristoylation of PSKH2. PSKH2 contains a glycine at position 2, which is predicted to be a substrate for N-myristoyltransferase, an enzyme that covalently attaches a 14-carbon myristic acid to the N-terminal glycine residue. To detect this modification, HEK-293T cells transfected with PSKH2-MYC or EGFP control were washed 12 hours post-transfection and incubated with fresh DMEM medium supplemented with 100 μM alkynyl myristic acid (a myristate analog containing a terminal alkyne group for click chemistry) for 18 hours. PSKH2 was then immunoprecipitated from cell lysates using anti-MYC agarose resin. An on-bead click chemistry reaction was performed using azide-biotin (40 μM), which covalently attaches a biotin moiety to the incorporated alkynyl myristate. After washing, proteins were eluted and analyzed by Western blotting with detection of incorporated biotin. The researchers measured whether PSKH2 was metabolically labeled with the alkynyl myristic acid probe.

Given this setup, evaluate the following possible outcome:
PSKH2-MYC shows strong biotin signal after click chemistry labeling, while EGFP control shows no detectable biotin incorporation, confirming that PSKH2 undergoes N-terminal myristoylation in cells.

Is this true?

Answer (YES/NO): YES